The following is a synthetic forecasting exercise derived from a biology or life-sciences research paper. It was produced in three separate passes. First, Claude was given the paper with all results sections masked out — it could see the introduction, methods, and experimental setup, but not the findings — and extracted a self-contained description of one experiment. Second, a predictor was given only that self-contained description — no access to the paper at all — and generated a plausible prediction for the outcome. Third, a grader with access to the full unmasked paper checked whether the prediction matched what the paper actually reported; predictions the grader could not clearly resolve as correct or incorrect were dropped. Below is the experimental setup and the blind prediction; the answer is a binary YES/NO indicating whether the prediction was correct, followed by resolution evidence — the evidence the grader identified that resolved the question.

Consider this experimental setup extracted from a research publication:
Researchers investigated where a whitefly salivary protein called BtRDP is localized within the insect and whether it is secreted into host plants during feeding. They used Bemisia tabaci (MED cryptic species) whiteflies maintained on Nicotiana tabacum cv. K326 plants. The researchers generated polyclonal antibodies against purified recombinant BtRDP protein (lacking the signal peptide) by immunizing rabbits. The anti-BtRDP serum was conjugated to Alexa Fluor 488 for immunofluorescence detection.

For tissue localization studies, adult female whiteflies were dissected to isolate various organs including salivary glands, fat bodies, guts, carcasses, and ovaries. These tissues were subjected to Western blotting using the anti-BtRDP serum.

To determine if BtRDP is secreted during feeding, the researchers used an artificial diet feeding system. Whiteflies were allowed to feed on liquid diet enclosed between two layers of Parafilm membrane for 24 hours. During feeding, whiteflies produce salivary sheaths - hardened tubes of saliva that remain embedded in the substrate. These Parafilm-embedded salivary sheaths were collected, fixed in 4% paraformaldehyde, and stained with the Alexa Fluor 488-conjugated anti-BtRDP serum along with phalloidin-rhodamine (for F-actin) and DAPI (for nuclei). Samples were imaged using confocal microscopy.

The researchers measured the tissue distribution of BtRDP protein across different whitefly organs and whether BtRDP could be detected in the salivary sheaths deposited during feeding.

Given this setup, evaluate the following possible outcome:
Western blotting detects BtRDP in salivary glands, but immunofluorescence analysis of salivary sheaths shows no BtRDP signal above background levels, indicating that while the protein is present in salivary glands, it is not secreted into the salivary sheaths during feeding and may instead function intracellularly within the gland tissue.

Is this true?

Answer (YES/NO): NO